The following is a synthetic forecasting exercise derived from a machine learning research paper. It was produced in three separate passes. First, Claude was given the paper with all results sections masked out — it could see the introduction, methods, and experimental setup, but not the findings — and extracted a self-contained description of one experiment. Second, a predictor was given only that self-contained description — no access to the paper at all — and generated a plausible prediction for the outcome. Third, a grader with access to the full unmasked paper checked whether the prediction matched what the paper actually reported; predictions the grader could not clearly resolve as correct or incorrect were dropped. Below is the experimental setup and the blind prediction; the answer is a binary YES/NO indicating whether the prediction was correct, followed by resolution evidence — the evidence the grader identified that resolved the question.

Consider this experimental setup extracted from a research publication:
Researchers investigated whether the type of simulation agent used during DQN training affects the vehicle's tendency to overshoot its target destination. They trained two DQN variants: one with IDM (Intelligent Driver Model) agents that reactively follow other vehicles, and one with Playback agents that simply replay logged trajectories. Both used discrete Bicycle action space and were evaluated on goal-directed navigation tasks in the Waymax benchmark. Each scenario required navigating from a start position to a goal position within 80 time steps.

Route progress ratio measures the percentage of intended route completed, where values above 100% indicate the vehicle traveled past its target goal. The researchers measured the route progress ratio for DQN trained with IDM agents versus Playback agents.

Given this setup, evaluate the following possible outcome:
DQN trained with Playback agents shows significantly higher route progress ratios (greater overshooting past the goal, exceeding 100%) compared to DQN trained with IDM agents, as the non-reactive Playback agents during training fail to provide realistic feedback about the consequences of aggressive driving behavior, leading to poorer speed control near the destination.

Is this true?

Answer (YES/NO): YES